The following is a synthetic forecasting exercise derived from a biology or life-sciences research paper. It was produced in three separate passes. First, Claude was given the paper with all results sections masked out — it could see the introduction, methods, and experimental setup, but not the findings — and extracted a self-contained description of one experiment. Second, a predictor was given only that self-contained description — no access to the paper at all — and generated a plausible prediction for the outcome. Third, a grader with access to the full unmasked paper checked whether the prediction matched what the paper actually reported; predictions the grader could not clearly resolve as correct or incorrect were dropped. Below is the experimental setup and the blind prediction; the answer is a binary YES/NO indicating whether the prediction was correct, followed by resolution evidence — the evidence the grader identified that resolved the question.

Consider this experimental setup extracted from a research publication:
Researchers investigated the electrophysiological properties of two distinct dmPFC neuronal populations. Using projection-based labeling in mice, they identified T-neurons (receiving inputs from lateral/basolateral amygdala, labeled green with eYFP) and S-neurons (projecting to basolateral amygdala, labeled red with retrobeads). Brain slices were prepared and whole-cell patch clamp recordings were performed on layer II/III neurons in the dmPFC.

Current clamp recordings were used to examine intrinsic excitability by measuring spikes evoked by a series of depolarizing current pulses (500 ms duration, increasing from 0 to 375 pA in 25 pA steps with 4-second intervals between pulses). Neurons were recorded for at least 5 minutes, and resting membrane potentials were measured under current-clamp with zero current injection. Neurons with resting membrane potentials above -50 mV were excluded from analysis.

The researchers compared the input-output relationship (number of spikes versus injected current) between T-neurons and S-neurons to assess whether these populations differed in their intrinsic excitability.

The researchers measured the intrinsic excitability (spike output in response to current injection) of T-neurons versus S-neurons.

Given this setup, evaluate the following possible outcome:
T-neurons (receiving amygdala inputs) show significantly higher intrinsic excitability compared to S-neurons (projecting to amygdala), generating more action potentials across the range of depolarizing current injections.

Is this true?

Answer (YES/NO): NO